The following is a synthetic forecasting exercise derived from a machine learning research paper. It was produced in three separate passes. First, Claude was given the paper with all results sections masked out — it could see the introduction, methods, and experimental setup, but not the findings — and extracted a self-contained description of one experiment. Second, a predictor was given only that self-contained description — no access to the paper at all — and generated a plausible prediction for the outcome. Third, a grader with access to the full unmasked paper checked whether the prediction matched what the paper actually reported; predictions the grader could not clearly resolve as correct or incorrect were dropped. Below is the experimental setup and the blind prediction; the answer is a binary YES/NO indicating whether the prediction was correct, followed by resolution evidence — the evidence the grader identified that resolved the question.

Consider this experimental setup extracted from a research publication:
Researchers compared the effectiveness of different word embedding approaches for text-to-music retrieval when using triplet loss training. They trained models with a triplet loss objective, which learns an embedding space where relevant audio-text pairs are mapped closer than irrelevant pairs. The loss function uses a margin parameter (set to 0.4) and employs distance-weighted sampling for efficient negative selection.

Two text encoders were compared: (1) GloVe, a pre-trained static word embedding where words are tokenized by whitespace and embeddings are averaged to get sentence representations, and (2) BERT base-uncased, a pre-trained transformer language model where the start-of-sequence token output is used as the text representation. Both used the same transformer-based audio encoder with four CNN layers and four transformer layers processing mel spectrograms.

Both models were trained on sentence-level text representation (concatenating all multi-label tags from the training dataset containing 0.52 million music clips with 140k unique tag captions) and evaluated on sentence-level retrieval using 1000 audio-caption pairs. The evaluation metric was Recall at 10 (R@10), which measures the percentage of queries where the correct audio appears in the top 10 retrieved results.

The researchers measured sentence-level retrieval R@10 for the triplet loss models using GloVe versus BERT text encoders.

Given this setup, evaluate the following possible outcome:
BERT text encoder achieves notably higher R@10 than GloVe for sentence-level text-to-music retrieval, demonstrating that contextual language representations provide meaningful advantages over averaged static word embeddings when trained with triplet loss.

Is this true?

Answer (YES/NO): NO